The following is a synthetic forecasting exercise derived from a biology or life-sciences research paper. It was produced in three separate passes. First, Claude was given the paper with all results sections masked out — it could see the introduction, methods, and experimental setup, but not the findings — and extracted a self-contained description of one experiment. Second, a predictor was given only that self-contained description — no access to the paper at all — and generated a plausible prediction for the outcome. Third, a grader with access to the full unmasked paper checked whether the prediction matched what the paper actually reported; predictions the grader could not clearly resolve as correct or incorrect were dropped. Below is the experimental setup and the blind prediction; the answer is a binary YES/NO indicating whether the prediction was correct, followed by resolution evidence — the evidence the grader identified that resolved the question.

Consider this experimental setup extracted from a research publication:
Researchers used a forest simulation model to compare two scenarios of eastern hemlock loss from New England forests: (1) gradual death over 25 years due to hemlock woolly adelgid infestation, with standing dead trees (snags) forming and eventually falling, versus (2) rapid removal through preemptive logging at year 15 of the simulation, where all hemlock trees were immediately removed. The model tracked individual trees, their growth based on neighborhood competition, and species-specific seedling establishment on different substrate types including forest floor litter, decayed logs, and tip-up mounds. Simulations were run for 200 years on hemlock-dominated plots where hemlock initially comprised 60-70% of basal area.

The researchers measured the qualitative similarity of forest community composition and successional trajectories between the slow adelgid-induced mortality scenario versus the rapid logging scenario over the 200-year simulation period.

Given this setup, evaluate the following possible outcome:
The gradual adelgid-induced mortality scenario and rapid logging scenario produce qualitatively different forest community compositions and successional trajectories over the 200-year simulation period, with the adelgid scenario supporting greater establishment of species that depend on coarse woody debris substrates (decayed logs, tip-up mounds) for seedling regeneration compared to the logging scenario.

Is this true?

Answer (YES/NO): NO